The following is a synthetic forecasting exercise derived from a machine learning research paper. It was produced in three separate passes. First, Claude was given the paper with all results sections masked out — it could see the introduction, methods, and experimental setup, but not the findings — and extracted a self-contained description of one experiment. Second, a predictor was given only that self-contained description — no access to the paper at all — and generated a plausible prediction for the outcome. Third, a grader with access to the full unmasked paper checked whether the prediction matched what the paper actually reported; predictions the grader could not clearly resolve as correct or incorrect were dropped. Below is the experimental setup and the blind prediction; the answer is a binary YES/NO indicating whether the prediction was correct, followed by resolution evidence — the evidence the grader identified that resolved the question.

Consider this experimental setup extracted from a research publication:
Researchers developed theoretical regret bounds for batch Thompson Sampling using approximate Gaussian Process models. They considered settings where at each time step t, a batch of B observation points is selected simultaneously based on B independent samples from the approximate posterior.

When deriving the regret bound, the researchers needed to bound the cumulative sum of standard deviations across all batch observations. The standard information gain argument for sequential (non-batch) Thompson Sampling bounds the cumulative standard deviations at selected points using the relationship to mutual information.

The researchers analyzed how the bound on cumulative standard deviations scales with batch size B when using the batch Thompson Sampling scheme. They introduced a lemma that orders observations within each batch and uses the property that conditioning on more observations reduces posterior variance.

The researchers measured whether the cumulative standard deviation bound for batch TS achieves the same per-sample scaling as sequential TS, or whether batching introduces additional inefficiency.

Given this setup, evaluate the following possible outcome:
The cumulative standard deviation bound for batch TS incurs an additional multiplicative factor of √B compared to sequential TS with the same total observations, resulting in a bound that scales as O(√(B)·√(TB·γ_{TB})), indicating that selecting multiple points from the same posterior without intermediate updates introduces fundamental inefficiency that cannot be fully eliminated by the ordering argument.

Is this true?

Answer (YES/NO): NO